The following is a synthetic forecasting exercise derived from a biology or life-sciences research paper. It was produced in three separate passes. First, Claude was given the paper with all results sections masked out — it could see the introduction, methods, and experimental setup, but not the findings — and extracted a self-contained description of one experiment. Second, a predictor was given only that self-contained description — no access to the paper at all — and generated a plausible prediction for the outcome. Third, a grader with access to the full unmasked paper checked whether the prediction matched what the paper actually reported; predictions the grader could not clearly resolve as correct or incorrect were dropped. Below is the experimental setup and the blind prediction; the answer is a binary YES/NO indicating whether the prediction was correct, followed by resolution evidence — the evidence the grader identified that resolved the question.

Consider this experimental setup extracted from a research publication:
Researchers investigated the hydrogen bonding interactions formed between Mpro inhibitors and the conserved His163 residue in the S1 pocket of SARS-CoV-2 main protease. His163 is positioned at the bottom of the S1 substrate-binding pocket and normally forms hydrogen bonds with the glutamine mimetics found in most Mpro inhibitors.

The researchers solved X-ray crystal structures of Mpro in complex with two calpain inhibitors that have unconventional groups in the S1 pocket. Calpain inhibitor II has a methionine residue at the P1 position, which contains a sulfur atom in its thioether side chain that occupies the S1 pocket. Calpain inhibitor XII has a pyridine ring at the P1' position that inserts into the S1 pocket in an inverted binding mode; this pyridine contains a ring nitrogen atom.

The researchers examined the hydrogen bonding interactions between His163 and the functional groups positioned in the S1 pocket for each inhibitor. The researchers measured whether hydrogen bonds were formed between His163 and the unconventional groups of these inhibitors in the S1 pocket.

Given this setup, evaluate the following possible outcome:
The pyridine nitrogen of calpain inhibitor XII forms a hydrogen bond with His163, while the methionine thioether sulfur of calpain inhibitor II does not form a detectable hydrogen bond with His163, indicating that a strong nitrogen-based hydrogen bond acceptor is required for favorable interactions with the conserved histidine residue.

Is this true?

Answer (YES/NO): NO